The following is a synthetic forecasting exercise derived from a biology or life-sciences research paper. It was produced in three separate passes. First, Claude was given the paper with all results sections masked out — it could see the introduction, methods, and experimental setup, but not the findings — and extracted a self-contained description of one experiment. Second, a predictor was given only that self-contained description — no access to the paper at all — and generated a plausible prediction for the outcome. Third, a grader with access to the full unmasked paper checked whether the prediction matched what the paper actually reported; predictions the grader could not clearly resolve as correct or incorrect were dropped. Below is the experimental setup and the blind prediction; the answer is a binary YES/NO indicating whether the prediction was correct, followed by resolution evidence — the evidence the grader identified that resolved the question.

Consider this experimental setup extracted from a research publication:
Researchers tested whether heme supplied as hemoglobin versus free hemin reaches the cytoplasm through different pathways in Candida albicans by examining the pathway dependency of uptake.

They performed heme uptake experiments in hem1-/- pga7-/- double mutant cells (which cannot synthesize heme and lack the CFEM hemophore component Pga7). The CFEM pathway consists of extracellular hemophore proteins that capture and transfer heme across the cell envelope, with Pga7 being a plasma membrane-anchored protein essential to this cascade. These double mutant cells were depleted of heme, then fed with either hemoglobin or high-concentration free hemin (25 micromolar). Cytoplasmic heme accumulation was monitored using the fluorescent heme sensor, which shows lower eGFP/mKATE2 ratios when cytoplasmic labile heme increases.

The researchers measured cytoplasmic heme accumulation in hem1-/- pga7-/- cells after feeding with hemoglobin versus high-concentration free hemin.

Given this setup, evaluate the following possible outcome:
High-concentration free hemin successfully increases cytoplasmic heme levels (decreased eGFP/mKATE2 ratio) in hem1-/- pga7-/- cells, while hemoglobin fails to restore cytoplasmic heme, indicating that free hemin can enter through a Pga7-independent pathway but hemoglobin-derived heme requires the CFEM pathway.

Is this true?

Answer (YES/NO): YES